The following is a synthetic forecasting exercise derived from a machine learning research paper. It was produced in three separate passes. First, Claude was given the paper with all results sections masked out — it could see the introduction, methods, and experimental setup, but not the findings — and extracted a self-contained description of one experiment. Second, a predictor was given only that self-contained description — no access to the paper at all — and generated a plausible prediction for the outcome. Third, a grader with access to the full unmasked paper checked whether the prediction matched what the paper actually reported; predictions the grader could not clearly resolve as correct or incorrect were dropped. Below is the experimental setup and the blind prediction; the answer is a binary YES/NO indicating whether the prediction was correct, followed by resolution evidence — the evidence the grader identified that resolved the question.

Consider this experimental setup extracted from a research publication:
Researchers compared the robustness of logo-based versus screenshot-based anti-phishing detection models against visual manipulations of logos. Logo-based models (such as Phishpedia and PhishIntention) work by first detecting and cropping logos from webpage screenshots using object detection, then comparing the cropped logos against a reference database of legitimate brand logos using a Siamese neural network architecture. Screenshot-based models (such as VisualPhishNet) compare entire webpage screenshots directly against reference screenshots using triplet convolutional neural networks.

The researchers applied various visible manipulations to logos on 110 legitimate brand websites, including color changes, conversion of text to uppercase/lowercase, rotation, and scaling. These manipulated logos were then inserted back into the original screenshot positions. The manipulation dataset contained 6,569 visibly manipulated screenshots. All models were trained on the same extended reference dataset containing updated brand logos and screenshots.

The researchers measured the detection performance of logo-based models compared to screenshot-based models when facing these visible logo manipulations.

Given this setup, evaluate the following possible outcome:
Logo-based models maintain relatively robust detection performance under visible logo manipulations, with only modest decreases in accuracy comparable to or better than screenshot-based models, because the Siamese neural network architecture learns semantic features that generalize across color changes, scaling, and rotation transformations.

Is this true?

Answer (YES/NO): NO